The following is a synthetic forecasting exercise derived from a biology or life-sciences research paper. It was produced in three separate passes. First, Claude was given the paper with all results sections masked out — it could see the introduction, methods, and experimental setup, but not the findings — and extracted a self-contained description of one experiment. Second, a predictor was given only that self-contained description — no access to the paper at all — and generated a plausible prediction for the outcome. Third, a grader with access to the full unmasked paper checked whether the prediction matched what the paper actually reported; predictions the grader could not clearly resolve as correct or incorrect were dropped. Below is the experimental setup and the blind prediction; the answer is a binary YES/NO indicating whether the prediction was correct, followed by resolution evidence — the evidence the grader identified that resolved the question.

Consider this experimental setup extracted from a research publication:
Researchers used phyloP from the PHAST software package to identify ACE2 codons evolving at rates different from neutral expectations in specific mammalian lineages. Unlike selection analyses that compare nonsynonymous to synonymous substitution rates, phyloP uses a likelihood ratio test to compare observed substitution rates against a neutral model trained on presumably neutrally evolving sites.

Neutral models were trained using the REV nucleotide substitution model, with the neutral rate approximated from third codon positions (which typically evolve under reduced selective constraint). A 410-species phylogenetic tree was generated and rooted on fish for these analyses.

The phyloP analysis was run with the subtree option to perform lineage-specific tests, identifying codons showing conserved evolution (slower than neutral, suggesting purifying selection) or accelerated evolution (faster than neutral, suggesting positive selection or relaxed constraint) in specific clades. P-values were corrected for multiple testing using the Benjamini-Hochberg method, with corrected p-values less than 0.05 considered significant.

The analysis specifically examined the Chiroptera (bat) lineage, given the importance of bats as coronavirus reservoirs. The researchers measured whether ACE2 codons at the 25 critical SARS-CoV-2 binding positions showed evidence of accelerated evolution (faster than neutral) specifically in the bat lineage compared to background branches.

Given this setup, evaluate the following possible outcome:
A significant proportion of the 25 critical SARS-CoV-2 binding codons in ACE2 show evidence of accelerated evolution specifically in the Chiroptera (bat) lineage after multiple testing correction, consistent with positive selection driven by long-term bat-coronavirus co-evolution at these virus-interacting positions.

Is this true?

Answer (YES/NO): NO